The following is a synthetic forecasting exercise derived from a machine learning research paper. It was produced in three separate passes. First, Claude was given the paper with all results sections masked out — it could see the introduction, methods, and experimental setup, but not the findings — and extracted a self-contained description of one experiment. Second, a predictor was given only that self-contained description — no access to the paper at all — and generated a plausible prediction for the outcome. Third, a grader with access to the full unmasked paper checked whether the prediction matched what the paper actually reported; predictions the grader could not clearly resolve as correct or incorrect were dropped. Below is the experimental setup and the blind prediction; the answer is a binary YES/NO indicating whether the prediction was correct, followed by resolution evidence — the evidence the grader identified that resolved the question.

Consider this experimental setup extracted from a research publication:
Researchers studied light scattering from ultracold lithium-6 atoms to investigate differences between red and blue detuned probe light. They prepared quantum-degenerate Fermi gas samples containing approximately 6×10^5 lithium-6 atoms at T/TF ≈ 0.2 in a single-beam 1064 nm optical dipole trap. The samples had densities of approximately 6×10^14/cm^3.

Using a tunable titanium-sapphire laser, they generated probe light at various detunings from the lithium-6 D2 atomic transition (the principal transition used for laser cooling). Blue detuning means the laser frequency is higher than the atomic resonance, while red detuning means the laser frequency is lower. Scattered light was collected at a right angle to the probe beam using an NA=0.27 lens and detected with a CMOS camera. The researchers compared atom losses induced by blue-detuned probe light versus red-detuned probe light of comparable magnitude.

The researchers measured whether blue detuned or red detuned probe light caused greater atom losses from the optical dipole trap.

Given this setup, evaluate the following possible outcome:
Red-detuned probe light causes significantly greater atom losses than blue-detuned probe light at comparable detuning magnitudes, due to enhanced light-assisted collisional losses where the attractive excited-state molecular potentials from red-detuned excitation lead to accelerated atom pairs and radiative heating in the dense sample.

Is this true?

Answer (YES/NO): NO